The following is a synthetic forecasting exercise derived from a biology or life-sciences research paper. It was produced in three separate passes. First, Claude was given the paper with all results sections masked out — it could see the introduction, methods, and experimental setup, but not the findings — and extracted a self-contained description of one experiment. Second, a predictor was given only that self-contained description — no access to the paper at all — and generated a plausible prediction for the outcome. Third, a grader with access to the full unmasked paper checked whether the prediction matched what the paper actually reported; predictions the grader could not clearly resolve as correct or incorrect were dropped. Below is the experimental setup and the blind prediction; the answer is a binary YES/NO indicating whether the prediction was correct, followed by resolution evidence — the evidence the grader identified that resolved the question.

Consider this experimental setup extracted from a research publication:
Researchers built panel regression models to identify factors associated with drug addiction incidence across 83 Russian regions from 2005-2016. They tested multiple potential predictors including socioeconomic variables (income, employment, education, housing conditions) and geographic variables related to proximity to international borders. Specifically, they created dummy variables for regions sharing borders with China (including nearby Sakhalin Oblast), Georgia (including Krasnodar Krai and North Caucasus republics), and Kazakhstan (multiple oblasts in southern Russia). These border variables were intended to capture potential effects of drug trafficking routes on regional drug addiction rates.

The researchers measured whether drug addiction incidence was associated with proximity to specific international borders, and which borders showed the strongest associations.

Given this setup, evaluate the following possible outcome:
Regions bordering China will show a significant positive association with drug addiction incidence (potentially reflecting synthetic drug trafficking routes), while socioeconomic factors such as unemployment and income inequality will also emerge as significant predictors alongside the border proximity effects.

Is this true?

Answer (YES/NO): NO